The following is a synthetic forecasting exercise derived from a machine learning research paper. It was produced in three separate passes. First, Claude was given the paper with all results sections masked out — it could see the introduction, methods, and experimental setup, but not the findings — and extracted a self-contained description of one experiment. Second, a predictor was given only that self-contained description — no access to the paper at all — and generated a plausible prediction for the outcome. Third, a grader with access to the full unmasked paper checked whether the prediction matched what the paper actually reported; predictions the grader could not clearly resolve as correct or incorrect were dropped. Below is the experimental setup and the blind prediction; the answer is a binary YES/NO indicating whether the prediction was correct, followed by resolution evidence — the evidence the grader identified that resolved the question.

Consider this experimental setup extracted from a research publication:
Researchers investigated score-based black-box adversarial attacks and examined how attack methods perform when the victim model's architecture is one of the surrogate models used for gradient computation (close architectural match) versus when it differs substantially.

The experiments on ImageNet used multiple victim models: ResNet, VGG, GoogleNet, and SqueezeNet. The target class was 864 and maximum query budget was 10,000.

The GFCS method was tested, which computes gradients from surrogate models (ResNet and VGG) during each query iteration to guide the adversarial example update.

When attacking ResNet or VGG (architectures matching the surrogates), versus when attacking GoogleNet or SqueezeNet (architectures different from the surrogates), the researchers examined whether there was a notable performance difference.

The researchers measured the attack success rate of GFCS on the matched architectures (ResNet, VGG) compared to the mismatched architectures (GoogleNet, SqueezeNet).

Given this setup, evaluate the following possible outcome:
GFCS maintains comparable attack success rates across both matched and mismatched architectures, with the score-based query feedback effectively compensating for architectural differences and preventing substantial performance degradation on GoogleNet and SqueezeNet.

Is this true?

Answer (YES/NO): NO